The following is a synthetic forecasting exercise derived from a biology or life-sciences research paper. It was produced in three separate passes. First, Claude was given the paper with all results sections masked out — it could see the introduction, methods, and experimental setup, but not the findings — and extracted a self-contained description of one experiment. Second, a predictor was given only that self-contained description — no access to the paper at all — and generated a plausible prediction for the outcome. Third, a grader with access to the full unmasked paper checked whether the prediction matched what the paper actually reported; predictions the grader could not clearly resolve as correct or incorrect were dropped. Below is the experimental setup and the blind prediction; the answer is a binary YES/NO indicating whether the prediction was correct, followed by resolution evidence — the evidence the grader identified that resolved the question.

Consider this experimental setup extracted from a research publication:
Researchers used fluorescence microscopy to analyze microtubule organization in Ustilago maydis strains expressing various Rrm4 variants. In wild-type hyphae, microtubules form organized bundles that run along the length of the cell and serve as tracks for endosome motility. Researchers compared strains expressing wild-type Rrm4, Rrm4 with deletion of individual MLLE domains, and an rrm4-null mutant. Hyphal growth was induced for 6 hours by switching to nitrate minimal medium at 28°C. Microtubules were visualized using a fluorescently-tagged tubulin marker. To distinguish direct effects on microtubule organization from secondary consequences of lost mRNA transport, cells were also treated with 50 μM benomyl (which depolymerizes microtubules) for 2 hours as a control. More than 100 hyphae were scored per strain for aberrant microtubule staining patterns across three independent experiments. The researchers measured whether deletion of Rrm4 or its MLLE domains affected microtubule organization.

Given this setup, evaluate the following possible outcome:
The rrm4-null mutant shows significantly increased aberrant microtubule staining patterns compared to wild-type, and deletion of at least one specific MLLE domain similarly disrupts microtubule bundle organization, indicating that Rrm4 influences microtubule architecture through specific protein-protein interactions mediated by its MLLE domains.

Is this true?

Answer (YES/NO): NO